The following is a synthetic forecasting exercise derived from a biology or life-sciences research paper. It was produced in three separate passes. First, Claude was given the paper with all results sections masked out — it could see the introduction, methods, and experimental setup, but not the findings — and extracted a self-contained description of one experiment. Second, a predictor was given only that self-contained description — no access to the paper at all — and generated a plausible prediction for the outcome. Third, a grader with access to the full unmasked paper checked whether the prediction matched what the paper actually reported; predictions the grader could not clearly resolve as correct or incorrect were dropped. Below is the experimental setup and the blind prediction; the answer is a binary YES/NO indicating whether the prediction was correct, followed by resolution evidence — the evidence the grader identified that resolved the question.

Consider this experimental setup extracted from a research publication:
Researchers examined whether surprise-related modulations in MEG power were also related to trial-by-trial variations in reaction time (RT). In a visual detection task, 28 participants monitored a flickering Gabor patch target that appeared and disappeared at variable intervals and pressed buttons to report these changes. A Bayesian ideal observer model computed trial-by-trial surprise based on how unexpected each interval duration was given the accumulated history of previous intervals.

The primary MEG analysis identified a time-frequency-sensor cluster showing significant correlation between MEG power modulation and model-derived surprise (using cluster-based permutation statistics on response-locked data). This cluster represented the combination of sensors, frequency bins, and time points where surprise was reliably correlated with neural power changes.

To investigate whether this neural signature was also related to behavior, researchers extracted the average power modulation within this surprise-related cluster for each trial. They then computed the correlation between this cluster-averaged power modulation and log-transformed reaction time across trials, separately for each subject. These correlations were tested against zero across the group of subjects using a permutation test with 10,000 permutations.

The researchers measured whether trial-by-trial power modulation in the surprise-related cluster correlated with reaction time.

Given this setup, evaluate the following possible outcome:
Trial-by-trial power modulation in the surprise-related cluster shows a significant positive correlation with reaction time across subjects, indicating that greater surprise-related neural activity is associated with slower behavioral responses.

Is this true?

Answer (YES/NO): NO